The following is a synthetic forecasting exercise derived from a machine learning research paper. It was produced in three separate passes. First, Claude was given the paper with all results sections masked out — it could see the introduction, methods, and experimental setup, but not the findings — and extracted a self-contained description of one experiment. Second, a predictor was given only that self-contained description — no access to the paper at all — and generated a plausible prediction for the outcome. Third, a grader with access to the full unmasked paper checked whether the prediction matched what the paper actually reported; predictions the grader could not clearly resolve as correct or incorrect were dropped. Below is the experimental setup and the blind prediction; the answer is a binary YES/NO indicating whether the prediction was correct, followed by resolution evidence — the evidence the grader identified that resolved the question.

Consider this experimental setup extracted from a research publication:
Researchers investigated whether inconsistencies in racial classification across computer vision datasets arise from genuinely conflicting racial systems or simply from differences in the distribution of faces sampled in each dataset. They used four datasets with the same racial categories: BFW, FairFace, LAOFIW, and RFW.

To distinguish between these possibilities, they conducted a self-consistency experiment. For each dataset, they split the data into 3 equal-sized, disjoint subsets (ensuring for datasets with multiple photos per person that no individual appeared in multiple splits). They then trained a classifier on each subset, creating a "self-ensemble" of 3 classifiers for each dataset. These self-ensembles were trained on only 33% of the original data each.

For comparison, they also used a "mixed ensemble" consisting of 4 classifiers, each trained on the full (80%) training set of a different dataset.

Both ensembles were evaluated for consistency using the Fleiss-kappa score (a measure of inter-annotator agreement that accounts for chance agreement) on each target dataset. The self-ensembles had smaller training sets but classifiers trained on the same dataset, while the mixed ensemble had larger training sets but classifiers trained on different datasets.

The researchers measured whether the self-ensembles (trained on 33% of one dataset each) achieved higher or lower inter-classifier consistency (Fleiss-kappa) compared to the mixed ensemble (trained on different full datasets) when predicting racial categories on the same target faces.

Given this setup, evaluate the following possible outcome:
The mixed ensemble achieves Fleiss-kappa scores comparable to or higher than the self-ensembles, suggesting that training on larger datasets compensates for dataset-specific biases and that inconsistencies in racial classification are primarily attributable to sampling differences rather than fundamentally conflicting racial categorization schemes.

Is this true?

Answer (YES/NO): NO